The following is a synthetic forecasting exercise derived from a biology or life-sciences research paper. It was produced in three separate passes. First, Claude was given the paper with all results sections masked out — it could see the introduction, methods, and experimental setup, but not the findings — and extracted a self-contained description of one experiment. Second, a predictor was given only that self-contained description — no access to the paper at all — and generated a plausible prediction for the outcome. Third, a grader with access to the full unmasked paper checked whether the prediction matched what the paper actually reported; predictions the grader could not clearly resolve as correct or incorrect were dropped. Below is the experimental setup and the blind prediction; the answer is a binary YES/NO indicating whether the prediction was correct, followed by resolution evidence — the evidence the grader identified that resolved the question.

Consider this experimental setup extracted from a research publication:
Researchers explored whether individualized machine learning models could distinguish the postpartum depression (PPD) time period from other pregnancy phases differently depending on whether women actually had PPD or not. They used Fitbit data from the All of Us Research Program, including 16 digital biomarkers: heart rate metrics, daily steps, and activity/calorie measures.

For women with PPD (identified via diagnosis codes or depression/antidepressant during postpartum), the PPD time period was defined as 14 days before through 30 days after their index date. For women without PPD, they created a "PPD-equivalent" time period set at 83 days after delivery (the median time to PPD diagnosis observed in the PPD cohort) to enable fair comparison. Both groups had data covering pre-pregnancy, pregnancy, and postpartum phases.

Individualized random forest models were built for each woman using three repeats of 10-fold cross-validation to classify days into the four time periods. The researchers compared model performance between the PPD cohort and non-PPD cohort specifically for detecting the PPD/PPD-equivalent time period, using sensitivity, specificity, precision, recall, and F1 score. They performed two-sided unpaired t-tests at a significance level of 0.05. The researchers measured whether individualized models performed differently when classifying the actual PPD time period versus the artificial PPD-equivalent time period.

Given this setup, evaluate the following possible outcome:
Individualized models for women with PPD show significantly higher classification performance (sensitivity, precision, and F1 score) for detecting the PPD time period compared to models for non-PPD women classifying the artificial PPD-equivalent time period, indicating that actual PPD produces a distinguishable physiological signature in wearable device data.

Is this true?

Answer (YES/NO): YES